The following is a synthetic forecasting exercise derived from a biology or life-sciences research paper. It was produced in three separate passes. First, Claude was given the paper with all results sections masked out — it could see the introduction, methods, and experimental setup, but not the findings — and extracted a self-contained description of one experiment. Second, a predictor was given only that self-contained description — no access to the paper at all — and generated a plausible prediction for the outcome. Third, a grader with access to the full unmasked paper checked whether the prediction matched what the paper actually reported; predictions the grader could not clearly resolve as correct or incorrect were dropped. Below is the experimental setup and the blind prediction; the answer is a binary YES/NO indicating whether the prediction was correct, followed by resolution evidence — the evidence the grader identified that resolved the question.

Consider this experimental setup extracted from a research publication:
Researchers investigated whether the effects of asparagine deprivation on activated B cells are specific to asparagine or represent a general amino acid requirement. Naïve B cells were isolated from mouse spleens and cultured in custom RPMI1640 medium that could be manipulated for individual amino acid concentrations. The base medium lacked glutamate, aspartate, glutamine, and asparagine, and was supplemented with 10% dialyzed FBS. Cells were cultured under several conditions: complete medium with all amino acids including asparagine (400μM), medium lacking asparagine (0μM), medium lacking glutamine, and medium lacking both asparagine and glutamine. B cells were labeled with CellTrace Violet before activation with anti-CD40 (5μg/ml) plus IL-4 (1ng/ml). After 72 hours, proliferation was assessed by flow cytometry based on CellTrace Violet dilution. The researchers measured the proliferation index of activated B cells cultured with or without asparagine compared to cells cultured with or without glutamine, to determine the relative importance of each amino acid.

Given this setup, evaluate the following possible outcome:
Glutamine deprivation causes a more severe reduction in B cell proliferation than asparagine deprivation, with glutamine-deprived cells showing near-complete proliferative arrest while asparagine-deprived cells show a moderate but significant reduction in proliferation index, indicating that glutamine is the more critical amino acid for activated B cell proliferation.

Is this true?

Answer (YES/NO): NO